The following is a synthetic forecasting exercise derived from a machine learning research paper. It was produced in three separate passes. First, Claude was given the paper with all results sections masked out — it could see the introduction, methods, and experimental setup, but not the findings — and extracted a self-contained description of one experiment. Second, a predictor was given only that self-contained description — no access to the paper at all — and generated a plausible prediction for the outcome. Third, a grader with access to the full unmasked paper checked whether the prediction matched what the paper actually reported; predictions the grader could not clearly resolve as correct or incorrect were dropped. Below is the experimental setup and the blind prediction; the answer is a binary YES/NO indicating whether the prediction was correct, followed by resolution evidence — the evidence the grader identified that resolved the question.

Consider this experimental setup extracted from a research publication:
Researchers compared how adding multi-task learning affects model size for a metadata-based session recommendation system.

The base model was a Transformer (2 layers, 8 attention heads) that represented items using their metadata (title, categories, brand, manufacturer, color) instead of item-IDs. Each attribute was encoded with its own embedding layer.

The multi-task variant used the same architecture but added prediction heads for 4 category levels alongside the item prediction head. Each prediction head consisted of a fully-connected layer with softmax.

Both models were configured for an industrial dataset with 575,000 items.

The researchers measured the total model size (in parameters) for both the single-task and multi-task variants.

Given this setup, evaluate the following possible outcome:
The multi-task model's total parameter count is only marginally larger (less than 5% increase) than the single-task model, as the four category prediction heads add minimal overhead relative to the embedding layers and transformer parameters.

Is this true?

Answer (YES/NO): YES